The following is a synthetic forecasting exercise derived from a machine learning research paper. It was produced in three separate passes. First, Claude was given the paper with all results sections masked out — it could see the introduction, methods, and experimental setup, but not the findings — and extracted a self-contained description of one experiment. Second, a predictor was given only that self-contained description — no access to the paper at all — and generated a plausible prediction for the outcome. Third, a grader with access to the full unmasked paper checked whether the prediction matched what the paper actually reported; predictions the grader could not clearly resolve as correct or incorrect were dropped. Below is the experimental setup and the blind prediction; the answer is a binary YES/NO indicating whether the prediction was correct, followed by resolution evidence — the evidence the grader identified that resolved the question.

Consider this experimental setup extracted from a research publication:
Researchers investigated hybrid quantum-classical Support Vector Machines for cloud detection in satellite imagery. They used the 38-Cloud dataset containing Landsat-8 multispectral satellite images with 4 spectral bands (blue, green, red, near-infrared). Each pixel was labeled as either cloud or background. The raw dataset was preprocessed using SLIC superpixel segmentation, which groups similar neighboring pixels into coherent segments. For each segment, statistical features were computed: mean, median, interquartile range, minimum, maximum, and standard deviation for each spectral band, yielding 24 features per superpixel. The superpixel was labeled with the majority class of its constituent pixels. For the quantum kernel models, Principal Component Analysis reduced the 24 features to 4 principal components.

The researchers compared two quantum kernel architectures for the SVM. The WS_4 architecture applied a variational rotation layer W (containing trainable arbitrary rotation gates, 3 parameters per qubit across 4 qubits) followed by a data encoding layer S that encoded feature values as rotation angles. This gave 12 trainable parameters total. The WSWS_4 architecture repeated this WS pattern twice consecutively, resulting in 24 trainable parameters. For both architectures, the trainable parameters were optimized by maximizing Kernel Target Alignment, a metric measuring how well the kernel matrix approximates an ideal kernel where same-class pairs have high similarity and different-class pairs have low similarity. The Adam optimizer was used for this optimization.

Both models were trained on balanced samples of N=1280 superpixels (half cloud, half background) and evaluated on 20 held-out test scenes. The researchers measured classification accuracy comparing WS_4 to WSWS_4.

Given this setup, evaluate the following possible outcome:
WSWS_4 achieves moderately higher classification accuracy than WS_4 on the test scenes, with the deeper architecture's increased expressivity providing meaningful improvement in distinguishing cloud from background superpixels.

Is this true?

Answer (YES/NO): NO